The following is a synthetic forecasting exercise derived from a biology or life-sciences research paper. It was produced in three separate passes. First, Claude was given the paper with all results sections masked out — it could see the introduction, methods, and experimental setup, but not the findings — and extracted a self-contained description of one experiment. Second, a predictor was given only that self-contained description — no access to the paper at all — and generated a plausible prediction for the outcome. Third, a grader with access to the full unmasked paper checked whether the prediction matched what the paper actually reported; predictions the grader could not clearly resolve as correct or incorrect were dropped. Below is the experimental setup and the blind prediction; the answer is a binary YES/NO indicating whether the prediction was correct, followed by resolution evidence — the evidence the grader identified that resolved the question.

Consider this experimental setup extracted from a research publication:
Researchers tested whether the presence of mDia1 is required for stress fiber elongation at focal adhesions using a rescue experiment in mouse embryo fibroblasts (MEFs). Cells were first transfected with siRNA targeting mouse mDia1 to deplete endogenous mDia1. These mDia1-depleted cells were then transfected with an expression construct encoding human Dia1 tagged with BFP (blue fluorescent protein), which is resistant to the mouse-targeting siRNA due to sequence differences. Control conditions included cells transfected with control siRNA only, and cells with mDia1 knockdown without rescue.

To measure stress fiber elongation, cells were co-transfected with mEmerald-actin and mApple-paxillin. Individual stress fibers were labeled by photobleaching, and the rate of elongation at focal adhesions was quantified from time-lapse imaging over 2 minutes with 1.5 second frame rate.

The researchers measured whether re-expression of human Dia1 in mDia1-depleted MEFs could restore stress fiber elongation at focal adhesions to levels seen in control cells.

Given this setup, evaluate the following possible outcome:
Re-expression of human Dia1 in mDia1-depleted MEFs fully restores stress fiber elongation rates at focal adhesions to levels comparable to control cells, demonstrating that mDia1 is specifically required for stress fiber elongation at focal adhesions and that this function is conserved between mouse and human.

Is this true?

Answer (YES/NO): YES